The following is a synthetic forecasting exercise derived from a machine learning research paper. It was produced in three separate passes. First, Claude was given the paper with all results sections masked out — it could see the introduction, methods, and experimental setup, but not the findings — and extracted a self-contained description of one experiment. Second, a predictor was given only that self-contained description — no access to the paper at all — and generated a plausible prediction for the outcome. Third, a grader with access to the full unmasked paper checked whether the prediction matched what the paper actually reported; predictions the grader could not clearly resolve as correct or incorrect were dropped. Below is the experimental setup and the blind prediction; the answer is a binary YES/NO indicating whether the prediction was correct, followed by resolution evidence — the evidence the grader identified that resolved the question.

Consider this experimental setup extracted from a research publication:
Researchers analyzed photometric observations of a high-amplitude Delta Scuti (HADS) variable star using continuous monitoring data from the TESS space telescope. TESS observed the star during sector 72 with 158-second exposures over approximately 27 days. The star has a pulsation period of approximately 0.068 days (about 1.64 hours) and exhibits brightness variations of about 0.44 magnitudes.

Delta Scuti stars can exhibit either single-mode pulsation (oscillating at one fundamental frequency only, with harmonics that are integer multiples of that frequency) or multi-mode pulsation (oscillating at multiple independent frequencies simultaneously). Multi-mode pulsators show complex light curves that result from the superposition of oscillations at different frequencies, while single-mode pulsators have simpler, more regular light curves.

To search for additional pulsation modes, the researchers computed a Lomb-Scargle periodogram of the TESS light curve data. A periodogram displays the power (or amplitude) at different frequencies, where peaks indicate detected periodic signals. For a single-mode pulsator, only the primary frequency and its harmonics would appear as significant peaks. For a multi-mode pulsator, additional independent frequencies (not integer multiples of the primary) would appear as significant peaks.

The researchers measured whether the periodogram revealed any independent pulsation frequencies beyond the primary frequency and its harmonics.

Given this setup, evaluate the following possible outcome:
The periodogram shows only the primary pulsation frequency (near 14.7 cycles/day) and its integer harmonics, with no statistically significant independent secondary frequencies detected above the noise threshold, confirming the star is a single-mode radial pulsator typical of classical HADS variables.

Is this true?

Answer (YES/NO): YES